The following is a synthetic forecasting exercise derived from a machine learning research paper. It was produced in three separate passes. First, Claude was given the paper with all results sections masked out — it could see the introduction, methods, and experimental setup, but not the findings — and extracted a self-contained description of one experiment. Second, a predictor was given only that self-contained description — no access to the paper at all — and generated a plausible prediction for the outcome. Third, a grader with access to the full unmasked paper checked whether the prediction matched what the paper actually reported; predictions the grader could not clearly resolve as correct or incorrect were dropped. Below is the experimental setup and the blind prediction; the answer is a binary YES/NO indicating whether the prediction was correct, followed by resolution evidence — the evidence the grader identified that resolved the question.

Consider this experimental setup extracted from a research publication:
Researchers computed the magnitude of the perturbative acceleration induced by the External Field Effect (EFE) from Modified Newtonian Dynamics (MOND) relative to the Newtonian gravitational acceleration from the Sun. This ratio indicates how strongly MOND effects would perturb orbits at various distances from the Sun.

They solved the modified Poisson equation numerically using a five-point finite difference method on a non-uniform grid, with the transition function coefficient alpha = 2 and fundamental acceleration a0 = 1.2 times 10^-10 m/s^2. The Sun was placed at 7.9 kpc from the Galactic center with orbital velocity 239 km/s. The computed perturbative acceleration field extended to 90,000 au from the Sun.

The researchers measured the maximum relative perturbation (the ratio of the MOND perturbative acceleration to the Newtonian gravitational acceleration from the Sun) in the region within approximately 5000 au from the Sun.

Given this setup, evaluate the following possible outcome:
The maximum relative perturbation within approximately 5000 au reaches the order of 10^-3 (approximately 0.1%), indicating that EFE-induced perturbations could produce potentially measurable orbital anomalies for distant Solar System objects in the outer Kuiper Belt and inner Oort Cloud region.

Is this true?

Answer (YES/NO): NO